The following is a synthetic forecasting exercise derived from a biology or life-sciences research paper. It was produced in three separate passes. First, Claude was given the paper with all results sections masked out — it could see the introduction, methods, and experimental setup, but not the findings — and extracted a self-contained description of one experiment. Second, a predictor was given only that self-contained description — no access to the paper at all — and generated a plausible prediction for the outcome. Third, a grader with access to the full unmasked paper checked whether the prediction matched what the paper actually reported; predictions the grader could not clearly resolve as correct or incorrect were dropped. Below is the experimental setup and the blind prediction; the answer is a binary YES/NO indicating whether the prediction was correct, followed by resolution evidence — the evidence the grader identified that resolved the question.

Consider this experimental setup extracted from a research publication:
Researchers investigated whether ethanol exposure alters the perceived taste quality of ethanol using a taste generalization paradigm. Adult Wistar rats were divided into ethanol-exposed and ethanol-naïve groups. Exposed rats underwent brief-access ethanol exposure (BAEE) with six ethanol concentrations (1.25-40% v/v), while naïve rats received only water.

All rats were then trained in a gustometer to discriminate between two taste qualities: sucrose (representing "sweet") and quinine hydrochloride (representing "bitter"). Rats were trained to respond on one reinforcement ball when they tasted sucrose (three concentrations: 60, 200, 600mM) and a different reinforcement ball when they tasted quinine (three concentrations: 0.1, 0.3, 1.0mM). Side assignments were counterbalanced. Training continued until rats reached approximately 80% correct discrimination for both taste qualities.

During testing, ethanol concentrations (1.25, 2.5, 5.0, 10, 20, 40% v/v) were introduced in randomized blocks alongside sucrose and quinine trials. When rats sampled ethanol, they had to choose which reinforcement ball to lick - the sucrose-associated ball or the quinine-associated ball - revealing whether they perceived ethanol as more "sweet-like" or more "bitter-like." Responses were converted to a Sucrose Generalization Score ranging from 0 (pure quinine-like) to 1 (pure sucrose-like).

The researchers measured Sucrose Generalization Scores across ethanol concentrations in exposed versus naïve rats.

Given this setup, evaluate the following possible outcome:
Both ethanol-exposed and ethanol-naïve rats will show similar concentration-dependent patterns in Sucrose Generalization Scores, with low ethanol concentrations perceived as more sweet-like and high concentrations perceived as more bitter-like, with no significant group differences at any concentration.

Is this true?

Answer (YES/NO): NO